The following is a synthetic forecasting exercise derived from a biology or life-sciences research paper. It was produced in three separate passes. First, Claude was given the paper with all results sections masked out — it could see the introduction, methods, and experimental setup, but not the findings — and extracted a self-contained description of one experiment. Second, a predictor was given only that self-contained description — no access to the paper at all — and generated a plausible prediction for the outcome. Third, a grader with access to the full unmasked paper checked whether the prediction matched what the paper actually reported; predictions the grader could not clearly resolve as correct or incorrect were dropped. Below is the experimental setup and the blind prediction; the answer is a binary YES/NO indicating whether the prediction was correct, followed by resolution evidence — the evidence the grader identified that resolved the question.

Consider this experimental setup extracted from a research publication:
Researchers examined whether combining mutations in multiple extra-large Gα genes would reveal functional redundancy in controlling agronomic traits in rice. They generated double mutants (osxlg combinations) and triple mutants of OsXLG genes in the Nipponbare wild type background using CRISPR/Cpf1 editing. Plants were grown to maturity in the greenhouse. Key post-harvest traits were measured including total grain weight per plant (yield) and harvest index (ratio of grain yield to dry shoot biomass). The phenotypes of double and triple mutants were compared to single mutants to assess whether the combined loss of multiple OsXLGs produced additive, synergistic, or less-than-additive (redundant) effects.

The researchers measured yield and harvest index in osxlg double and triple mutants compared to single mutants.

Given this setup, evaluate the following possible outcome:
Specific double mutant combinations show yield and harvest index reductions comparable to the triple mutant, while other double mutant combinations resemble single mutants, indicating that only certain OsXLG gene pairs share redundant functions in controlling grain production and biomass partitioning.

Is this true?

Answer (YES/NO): NO